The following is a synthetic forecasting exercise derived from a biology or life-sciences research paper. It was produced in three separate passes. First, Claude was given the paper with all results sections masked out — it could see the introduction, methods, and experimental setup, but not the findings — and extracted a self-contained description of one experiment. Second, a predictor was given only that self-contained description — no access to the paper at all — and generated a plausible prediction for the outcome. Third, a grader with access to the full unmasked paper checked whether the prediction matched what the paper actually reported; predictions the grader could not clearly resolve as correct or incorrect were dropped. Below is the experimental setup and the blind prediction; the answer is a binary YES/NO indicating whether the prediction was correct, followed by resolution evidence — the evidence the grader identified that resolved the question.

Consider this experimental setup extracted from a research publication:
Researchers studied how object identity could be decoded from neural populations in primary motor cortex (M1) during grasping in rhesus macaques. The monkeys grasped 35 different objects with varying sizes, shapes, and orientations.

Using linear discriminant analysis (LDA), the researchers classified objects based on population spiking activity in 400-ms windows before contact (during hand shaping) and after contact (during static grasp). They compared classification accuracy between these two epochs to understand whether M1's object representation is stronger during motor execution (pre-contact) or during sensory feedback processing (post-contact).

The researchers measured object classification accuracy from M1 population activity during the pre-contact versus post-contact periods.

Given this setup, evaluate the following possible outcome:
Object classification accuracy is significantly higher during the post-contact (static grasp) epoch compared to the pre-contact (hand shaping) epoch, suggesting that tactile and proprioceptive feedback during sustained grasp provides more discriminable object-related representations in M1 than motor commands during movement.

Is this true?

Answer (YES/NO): NO